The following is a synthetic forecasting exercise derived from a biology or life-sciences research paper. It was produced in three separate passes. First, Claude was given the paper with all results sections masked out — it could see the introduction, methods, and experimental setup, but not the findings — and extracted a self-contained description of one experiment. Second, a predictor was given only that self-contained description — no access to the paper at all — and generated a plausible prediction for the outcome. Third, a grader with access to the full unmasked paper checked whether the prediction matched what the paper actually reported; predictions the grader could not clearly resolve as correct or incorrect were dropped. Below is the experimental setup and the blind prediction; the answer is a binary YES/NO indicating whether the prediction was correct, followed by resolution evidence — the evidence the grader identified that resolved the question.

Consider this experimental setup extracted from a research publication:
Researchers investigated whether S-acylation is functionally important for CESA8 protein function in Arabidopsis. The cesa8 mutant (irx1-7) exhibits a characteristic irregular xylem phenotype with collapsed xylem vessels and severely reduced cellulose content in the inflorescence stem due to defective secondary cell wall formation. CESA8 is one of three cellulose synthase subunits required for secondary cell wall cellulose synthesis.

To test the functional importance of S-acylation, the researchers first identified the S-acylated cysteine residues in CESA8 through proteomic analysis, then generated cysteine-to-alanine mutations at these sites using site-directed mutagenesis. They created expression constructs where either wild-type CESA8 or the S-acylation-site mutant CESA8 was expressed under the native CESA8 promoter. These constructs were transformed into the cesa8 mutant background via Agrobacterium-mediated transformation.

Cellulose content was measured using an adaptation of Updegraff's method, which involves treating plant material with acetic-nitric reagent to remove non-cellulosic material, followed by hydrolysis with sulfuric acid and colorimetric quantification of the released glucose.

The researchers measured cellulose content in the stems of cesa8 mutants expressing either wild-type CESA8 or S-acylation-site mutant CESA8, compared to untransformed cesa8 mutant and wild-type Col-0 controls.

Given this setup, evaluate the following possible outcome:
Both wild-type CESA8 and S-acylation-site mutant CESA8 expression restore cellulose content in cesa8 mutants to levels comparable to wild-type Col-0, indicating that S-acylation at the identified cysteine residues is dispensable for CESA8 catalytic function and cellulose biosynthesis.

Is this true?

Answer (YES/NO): NO